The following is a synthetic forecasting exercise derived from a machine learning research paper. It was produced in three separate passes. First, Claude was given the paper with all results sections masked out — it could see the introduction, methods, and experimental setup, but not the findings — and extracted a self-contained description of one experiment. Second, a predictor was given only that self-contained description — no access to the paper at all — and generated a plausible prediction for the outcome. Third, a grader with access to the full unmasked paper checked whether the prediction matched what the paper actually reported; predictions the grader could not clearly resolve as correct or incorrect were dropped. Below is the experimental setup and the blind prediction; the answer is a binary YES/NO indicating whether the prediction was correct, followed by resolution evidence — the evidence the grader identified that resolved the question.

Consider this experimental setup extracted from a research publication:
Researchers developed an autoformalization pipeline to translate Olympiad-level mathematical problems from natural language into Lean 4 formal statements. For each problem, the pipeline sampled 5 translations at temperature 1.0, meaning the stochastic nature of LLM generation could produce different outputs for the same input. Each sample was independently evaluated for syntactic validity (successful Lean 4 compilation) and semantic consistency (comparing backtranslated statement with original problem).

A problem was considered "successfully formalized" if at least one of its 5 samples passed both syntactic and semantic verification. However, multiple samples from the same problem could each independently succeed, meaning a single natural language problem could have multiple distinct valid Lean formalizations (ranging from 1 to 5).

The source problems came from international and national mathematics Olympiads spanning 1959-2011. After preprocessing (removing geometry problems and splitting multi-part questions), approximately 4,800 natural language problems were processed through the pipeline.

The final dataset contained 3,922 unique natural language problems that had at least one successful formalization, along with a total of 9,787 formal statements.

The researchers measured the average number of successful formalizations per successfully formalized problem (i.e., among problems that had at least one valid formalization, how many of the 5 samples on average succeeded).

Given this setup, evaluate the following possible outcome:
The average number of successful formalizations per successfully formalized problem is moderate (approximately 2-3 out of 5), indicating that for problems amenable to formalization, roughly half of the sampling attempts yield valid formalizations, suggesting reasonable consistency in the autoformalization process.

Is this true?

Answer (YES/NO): YES